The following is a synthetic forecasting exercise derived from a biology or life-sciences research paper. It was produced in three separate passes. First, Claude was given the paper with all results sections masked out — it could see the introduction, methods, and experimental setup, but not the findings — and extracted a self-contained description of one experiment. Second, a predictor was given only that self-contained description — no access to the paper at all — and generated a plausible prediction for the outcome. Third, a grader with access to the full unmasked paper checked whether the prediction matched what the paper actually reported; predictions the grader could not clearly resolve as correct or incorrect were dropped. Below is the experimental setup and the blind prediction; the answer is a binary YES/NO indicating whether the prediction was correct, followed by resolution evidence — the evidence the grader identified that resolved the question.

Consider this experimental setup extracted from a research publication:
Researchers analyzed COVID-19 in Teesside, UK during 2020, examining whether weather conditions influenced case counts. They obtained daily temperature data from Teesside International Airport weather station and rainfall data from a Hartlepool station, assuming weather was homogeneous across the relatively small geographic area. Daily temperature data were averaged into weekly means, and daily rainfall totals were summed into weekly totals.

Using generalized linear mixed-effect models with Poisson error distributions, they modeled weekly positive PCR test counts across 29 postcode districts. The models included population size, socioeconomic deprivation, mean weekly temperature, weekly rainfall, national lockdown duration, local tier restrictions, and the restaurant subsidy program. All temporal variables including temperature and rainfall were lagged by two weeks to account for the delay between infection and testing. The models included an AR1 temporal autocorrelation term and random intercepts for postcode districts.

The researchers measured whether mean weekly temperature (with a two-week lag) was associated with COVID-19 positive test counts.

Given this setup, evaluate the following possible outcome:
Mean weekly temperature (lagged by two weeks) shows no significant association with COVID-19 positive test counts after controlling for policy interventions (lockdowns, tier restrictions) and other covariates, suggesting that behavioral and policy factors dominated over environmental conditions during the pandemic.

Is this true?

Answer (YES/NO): NO